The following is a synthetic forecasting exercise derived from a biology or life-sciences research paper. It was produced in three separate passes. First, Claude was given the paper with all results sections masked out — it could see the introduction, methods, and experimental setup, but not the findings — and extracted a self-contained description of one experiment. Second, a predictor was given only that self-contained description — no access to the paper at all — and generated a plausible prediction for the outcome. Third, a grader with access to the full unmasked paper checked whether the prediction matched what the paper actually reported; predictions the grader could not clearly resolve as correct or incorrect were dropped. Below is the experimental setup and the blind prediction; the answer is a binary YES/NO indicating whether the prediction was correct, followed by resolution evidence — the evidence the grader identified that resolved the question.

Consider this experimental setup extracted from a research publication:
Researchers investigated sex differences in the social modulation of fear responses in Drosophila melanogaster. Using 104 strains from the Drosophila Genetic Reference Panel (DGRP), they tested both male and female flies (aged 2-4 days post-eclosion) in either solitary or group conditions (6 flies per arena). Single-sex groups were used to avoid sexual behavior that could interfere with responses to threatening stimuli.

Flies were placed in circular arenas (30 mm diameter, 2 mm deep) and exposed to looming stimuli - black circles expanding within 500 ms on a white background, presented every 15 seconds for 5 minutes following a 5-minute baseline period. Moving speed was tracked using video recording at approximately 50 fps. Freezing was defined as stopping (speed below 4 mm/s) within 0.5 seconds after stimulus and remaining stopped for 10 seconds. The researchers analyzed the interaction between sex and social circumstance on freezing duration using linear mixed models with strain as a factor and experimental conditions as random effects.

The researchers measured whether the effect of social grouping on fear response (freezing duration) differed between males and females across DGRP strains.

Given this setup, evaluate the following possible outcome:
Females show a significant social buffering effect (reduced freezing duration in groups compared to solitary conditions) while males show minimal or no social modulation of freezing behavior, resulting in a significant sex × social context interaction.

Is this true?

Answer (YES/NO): NO